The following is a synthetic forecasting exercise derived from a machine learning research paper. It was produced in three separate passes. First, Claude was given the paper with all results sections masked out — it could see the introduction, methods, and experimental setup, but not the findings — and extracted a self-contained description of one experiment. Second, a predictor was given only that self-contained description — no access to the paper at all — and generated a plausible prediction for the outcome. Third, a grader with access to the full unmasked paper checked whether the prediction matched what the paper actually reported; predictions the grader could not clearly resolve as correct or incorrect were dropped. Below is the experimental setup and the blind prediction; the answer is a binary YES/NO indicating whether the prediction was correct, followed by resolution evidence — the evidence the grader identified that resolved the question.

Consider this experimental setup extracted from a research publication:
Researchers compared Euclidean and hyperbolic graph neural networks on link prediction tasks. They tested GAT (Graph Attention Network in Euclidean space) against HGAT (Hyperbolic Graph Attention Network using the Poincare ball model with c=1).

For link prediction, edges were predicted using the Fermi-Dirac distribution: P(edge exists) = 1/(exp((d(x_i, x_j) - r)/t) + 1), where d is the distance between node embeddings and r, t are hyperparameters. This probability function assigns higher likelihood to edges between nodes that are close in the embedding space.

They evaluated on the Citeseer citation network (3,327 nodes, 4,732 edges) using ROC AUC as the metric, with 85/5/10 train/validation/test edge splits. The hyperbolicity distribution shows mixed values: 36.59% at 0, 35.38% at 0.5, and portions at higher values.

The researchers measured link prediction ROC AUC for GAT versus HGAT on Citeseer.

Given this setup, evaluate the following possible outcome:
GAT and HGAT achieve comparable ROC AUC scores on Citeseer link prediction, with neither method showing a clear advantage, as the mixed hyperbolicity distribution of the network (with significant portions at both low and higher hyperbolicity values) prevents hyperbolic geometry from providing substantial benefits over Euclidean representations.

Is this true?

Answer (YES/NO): NO